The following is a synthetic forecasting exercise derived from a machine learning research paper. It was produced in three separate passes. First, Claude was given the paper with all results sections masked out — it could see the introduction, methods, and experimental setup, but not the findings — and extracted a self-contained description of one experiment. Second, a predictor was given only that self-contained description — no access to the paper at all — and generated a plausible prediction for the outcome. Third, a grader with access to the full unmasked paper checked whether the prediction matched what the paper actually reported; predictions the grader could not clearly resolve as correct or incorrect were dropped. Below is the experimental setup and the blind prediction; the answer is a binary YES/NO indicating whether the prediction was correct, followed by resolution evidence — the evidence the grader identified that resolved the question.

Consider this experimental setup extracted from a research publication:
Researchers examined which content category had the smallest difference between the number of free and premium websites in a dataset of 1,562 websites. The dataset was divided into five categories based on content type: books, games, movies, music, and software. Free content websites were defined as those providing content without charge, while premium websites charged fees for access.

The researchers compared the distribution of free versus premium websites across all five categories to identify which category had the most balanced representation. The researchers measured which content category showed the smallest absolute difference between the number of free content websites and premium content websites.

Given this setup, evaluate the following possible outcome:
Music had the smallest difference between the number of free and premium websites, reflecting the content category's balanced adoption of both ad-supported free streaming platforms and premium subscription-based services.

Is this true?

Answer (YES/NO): YES